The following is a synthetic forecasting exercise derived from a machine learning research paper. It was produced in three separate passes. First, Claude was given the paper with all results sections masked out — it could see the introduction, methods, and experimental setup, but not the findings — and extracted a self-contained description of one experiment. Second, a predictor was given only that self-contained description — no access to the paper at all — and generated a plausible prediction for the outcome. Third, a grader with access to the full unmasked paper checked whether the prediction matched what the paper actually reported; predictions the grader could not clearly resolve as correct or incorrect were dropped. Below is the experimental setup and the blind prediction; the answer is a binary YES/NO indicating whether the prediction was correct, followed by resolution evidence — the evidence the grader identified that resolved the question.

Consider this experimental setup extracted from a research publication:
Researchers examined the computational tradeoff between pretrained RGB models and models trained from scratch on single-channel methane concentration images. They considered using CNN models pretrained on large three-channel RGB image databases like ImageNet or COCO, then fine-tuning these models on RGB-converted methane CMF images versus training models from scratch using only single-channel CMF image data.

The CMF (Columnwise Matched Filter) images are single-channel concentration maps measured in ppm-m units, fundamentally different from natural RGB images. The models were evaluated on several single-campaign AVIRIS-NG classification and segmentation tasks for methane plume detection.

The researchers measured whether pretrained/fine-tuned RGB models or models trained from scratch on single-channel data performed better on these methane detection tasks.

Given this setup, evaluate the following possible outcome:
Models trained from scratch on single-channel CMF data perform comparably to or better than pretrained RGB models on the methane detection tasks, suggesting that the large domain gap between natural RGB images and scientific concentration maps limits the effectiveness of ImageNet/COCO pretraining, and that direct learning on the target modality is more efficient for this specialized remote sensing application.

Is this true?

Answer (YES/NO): YES